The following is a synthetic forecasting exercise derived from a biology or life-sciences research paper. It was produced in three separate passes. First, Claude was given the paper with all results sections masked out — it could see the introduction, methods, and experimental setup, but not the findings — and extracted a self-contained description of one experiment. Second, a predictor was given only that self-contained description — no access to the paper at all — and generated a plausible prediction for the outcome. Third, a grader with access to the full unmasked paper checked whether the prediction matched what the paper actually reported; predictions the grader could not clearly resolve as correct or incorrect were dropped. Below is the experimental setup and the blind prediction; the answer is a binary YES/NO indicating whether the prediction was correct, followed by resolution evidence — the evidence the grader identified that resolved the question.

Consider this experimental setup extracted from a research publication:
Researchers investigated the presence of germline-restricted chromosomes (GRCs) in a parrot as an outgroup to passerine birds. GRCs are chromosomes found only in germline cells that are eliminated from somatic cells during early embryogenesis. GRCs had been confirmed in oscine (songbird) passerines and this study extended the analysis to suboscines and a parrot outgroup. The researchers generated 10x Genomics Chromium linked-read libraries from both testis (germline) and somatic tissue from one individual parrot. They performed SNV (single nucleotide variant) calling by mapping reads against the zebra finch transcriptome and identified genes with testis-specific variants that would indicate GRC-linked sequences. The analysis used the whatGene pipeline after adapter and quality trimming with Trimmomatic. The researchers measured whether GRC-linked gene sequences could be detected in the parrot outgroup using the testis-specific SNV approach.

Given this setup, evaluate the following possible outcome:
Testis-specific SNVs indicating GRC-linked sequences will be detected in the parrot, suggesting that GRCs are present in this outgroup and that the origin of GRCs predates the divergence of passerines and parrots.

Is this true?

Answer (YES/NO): NO